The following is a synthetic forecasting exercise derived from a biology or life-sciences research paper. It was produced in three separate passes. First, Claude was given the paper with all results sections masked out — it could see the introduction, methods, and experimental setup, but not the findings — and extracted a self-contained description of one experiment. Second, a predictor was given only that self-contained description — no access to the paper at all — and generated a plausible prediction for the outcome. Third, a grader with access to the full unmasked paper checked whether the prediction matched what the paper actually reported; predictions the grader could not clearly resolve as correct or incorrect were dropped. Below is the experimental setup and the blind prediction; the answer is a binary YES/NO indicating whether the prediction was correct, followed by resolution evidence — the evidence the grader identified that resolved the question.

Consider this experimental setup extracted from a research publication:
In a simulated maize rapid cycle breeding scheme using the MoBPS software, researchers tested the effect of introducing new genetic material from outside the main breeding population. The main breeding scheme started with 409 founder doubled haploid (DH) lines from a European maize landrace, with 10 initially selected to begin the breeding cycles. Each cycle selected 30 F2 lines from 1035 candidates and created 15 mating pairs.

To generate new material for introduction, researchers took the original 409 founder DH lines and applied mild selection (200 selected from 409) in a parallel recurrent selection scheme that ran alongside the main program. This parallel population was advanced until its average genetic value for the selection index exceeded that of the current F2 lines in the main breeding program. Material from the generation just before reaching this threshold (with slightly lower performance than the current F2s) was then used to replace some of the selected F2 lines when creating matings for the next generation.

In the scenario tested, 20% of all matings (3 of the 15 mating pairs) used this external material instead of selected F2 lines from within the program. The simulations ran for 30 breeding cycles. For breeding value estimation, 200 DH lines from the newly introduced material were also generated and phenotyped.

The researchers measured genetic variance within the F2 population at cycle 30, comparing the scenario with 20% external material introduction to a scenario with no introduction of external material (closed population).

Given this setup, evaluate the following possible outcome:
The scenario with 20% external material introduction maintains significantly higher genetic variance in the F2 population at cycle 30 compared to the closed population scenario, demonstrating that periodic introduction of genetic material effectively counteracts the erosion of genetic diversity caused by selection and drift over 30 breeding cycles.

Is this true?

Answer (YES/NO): YES